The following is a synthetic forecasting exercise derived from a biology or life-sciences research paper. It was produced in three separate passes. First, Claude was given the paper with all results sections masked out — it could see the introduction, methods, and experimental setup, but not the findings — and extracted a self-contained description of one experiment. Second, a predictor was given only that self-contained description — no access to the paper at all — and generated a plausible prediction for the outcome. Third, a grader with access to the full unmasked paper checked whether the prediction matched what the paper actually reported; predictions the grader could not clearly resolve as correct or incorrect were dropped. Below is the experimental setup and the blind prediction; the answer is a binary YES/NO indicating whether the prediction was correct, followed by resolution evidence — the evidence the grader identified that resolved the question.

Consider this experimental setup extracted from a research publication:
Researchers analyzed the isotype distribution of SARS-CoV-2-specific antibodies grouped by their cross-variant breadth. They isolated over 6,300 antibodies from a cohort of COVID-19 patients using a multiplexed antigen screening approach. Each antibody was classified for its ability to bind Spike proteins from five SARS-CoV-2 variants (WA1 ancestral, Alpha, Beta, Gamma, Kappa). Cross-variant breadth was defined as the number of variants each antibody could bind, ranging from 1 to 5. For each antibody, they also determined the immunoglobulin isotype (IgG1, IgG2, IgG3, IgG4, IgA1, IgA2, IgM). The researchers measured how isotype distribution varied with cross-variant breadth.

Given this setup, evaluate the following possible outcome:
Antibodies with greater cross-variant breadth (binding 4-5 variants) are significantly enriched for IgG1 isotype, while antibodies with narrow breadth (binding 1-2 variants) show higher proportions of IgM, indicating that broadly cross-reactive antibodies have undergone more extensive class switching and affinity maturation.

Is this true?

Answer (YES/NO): YES